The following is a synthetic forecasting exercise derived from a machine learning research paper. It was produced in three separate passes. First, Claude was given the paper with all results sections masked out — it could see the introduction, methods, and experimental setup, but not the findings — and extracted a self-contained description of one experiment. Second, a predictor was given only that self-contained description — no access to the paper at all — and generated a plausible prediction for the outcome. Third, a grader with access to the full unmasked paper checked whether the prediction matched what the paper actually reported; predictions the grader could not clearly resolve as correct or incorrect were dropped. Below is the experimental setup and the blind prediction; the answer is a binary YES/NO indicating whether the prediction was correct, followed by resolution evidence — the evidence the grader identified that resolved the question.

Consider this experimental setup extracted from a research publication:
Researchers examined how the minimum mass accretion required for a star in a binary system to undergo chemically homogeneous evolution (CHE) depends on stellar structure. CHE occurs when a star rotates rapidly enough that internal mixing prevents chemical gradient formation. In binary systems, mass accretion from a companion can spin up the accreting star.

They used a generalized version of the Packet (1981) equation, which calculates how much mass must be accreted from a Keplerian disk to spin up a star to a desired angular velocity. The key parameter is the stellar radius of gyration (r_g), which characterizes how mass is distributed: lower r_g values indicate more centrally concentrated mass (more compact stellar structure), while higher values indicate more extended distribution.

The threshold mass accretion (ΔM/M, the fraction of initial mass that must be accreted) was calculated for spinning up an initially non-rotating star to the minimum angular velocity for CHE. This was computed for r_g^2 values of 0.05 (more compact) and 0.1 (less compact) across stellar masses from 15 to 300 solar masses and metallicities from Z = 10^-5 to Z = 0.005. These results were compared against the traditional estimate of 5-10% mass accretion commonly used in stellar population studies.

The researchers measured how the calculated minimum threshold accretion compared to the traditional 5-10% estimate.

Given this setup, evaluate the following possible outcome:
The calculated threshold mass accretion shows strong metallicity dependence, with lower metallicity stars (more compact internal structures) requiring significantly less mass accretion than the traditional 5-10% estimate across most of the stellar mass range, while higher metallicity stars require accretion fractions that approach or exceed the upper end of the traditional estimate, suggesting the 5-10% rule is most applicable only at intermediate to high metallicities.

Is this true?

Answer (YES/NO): NO